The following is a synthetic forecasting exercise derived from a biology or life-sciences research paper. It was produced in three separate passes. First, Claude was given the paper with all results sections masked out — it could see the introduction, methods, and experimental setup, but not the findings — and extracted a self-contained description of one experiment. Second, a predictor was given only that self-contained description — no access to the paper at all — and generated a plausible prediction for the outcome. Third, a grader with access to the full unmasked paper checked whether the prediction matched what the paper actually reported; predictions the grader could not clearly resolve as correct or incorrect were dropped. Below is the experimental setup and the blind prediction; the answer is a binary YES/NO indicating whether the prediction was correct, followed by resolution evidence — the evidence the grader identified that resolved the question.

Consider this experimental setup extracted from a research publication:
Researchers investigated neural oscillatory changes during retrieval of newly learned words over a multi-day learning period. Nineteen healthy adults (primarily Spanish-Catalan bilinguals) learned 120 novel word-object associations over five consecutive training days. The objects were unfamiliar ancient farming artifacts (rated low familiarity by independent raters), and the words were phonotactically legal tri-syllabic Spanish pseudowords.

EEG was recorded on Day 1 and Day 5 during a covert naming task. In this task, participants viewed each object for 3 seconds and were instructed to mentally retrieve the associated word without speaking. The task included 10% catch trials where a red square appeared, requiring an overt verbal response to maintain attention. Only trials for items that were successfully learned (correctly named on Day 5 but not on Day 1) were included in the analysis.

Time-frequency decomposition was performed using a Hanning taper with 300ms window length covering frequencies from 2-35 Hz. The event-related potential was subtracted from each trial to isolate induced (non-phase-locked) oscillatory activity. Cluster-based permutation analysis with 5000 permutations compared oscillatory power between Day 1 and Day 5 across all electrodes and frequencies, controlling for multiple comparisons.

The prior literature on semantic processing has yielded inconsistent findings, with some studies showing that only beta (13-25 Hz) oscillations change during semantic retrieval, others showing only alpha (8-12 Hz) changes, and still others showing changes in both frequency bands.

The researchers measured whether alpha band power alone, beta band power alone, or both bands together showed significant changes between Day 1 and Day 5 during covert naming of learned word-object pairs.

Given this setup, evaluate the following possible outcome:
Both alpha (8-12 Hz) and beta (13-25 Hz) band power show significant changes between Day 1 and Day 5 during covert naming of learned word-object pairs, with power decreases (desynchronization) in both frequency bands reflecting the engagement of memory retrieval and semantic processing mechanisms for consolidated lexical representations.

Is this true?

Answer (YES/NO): YES